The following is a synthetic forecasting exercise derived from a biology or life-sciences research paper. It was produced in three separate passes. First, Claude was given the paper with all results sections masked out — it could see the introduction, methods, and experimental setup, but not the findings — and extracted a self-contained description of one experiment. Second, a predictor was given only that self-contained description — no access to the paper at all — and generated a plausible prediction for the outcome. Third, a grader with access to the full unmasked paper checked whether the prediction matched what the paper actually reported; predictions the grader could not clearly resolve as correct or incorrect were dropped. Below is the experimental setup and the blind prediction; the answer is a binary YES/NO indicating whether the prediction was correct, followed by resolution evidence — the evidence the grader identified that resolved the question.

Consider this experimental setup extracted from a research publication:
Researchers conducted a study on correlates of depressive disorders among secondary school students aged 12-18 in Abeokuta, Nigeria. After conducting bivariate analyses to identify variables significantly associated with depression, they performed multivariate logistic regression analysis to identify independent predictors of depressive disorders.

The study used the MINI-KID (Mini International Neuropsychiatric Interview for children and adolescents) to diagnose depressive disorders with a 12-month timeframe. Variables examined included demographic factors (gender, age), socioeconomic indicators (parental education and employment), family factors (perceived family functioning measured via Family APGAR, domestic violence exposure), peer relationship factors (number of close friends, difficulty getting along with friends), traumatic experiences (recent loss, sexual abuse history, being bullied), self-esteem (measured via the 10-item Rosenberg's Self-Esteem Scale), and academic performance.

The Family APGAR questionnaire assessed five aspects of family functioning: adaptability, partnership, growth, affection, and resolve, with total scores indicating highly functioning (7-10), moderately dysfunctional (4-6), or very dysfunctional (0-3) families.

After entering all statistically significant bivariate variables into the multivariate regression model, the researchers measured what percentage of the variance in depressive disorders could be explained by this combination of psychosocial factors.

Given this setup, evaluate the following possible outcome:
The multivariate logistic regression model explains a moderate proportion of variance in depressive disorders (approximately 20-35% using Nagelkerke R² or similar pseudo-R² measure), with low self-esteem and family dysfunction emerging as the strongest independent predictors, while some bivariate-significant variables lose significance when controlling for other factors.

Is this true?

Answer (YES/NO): NO